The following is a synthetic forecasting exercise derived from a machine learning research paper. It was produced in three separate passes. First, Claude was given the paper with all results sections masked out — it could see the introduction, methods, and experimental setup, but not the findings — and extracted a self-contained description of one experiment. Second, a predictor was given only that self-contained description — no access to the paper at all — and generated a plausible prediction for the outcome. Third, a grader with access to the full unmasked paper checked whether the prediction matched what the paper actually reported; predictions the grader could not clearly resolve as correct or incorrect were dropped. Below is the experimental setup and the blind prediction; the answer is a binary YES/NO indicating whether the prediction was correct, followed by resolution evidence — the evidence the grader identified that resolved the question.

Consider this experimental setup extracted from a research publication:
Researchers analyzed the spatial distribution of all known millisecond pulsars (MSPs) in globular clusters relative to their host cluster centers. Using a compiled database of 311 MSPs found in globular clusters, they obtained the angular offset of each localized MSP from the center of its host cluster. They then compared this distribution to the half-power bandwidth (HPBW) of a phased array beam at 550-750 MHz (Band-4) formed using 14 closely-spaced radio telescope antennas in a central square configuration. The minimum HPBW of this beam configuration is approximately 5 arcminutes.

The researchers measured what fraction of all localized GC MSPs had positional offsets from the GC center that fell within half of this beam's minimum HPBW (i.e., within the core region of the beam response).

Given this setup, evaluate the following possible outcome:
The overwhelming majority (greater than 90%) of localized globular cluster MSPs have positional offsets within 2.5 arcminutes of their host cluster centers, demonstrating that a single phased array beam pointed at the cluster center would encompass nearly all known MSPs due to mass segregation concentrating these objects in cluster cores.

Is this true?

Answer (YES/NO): NO